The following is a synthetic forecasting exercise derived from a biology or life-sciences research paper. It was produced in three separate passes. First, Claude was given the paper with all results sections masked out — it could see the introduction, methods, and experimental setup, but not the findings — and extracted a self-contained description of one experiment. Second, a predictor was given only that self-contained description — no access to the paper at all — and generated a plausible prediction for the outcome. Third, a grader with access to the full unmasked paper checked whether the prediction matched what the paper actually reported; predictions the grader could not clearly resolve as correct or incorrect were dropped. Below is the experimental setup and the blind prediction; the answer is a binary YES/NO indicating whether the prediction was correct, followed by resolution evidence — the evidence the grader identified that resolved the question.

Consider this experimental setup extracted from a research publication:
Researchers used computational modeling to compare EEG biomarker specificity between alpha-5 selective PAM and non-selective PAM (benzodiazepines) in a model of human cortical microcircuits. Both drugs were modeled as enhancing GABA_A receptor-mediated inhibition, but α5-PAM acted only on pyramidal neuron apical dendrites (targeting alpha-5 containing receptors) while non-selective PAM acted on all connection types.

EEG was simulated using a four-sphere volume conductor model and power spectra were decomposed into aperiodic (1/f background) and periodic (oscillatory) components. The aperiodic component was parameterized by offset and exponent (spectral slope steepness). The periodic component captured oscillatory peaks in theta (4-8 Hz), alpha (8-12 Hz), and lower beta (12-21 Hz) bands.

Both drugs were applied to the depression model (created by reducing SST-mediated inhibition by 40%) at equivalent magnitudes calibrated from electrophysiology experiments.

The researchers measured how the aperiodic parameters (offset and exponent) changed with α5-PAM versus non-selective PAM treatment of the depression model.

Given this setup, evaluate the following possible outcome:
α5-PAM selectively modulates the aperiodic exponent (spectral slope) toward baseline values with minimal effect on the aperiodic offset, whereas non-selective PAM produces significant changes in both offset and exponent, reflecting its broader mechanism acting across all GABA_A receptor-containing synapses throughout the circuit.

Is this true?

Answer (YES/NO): NO